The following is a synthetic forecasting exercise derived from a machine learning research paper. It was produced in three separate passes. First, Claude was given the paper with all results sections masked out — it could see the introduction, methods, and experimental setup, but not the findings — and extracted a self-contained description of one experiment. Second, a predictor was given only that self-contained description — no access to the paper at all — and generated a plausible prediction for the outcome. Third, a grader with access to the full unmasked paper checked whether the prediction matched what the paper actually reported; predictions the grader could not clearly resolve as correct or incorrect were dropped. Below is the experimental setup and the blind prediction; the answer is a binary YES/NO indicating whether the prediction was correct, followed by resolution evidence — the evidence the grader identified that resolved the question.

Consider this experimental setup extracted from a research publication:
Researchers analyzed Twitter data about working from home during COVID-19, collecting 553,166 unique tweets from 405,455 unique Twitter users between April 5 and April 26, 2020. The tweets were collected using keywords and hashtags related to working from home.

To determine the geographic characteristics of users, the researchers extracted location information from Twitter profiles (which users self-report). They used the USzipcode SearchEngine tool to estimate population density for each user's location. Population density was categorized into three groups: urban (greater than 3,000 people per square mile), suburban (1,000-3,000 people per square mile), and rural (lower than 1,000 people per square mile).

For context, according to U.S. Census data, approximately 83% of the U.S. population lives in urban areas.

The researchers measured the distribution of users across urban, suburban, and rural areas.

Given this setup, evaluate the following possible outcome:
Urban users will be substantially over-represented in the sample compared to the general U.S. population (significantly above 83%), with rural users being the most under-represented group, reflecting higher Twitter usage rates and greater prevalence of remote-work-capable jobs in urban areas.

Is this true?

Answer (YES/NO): NO